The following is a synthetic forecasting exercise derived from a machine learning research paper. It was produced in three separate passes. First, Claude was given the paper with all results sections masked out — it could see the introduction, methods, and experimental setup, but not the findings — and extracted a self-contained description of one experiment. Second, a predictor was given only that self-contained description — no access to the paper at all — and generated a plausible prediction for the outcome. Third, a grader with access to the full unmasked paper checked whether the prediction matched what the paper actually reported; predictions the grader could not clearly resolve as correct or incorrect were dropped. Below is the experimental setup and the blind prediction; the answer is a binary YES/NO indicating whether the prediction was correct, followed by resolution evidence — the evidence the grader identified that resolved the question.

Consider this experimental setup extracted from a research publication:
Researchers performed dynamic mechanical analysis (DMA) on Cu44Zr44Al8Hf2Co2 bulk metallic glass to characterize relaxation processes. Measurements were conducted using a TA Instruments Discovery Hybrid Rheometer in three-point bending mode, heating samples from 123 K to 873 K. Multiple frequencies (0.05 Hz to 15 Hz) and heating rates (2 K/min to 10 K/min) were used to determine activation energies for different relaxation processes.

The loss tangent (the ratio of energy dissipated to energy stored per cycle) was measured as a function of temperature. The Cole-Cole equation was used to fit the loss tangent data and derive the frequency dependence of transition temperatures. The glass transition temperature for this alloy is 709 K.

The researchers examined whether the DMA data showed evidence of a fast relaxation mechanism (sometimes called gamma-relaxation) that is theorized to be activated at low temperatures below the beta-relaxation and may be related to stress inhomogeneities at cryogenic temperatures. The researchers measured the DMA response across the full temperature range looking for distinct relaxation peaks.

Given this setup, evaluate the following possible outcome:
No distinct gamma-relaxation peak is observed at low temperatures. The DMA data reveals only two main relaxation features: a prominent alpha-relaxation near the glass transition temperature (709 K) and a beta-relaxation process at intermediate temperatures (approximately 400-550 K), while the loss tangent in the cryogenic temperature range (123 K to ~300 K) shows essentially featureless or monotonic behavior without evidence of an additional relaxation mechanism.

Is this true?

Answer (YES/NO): NO